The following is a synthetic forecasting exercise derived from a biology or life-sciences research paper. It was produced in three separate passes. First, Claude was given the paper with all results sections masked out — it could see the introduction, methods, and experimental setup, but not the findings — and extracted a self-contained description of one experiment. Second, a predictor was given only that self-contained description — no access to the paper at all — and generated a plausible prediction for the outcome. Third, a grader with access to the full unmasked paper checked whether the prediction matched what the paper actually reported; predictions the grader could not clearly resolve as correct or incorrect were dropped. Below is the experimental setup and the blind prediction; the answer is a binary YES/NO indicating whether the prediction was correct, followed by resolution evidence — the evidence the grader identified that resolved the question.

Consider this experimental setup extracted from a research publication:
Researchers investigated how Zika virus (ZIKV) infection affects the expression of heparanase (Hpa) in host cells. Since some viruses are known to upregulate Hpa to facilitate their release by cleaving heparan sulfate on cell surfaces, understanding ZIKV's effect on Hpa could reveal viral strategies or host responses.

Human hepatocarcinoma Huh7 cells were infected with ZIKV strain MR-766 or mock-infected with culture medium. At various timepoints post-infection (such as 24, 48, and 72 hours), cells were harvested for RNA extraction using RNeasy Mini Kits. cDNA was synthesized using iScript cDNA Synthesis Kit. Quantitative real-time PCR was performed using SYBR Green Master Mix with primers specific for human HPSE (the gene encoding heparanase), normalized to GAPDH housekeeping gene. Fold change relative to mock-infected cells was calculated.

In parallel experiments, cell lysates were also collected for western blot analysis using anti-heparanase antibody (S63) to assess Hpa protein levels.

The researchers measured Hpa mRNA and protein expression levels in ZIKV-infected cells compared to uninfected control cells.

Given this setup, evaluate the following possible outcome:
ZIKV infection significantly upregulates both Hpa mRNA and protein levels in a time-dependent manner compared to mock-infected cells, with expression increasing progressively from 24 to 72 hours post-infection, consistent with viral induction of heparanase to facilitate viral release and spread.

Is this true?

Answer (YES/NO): NO